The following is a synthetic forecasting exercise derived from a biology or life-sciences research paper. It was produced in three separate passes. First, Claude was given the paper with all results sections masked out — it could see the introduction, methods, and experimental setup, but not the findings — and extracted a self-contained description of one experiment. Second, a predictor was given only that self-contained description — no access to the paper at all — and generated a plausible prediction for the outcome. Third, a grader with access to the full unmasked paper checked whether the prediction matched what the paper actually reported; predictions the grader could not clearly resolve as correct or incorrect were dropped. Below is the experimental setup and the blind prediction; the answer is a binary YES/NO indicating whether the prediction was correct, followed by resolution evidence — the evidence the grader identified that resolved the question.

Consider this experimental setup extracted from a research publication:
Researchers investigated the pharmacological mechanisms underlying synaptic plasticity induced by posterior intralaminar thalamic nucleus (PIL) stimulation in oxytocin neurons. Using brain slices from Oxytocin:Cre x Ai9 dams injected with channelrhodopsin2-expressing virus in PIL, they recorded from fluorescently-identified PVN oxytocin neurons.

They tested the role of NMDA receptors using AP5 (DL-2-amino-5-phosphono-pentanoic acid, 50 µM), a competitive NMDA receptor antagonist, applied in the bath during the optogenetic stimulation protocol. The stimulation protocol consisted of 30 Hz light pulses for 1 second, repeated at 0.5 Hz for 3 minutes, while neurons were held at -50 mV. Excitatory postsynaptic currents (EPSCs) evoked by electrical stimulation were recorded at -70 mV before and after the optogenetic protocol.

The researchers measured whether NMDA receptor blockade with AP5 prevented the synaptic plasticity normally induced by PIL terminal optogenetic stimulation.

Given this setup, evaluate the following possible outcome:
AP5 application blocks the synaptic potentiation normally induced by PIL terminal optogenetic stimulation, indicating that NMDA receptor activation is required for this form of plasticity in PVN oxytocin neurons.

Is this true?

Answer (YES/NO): NO